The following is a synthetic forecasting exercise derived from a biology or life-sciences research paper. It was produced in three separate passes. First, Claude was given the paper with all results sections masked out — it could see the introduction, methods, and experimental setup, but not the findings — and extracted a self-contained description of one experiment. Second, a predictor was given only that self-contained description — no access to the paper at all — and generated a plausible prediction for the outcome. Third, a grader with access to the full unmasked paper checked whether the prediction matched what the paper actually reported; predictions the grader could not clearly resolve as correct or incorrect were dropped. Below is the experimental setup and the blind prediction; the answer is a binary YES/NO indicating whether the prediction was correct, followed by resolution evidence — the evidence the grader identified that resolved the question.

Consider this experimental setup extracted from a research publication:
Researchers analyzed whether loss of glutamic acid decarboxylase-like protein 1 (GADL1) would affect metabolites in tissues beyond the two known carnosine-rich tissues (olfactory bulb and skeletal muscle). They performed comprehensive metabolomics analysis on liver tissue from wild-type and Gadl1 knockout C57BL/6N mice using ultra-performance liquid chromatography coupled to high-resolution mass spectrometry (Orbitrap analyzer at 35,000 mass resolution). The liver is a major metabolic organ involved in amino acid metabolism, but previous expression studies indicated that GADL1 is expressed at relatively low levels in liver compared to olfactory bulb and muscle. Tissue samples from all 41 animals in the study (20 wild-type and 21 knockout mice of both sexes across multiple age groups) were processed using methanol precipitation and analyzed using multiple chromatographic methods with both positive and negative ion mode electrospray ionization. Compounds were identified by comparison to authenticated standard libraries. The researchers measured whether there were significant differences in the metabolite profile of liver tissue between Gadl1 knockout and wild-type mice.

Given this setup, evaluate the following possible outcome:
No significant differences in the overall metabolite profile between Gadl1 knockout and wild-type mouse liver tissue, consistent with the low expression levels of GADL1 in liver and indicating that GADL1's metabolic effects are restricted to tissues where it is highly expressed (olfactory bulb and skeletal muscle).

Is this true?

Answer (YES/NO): NO